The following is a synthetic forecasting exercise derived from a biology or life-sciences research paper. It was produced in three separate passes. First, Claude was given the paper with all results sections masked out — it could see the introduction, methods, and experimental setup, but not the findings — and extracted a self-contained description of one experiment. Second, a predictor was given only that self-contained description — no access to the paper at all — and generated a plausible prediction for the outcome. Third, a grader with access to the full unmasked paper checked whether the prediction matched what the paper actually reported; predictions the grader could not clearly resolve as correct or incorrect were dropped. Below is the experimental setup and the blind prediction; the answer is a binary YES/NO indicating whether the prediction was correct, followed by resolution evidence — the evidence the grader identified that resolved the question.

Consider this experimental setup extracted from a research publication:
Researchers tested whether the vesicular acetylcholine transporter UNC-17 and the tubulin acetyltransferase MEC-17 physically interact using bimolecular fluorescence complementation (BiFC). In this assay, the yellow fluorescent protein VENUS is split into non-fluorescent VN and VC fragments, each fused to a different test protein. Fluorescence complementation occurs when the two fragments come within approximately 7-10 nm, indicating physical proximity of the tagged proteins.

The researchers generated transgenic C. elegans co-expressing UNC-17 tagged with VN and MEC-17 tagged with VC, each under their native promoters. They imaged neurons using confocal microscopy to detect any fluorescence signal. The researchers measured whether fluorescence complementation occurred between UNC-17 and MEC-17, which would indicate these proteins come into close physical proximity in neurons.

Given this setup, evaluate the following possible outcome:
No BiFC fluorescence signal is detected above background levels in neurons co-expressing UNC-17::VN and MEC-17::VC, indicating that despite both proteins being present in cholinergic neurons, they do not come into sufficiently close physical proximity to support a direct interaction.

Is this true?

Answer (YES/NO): NO